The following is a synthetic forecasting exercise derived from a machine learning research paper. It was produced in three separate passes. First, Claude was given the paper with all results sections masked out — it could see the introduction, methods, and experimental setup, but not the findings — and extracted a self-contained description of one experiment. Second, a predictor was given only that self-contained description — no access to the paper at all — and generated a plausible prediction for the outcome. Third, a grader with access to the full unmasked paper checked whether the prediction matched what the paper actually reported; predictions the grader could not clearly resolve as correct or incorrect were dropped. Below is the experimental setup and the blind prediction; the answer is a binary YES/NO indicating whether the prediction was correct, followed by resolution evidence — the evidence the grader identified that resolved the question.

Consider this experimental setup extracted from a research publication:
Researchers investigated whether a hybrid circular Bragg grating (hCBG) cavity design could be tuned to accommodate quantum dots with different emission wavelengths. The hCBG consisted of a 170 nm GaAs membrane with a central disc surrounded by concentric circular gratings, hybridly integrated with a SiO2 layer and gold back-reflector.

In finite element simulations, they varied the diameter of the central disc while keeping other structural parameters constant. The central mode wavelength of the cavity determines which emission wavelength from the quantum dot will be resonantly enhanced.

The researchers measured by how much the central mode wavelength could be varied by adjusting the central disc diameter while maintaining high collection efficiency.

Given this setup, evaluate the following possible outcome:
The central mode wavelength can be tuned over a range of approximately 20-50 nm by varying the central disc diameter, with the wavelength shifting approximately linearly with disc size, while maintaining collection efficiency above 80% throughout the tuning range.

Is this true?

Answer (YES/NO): NO